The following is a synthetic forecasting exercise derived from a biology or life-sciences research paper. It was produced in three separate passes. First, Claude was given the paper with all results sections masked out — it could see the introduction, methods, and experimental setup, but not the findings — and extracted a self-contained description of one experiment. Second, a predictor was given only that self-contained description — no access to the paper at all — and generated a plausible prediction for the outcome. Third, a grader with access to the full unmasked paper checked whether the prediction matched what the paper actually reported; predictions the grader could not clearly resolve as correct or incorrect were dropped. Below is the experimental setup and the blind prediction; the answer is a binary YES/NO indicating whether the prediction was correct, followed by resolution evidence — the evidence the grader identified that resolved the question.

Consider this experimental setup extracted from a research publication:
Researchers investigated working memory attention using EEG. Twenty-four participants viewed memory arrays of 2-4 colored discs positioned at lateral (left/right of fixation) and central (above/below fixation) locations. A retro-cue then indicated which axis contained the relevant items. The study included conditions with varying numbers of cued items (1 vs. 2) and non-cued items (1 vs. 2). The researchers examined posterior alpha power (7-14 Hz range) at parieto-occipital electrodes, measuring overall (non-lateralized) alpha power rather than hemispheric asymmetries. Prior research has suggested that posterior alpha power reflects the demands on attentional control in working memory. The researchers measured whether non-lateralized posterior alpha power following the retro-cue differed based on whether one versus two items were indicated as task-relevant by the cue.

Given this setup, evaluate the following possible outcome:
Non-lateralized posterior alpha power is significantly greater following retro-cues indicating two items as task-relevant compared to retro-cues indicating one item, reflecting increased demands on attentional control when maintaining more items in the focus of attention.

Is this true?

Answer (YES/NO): NO